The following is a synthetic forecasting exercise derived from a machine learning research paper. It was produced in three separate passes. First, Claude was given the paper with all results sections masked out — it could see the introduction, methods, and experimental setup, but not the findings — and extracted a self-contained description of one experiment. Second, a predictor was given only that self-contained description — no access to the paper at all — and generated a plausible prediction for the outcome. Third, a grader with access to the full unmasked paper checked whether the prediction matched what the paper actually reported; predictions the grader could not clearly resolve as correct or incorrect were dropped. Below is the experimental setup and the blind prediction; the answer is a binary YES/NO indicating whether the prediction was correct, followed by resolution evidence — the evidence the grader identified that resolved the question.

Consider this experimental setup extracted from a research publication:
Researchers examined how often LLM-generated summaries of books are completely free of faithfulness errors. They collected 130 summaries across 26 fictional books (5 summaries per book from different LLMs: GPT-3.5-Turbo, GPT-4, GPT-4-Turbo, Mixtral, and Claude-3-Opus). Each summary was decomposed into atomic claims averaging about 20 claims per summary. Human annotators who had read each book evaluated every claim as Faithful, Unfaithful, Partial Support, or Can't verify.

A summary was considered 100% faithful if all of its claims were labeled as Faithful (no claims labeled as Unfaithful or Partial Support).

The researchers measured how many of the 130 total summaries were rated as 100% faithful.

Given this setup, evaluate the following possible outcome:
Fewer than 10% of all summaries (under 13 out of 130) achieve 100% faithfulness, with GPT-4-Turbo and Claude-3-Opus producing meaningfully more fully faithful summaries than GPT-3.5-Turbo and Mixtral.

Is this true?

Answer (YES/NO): NO